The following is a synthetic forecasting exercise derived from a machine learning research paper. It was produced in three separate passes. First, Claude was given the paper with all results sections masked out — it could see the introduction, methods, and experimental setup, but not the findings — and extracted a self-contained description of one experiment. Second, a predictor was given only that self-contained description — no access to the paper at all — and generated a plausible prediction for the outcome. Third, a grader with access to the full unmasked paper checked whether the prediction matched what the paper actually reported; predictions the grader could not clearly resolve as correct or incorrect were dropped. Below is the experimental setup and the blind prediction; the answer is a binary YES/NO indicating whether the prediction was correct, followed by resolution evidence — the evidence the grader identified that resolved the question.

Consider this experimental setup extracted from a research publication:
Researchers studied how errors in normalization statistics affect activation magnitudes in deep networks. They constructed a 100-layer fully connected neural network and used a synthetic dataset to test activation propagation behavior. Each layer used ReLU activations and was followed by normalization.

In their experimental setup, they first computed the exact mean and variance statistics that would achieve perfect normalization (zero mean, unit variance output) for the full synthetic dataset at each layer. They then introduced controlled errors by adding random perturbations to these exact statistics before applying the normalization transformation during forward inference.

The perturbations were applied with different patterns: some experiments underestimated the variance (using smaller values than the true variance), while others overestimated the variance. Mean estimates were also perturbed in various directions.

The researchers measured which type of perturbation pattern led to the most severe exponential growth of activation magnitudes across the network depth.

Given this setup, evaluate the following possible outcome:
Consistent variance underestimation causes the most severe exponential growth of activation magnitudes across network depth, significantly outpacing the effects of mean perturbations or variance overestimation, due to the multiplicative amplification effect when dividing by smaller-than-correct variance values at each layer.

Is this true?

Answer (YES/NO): YES